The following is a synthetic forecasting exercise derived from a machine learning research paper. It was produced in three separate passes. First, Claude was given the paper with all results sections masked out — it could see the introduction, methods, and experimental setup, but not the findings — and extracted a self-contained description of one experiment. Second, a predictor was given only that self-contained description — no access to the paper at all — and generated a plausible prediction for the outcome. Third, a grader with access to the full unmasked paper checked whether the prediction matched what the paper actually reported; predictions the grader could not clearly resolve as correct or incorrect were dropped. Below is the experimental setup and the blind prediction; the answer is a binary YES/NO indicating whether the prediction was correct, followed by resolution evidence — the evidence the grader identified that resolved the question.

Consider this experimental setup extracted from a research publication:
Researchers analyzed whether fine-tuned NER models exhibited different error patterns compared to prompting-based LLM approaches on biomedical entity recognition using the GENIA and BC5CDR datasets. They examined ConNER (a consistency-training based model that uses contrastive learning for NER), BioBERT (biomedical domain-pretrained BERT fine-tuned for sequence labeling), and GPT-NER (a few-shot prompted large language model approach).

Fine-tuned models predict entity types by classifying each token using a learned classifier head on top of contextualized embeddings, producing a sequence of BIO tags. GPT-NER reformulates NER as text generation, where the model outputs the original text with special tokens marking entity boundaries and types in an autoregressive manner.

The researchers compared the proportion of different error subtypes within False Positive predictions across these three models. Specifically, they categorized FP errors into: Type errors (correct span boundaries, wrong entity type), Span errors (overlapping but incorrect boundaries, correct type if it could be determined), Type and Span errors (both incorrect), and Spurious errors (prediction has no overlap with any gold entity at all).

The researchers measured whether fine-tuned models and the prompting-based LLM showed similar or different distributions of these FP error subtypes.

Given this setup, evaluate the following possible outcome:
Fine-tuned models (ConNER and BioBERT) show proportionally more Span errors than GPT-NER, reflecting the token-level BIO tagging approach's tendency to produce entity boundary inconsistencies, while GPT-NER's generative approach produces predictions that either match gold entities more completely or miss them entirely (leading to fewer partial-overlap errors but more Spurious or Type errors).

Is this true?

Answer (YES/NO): NO